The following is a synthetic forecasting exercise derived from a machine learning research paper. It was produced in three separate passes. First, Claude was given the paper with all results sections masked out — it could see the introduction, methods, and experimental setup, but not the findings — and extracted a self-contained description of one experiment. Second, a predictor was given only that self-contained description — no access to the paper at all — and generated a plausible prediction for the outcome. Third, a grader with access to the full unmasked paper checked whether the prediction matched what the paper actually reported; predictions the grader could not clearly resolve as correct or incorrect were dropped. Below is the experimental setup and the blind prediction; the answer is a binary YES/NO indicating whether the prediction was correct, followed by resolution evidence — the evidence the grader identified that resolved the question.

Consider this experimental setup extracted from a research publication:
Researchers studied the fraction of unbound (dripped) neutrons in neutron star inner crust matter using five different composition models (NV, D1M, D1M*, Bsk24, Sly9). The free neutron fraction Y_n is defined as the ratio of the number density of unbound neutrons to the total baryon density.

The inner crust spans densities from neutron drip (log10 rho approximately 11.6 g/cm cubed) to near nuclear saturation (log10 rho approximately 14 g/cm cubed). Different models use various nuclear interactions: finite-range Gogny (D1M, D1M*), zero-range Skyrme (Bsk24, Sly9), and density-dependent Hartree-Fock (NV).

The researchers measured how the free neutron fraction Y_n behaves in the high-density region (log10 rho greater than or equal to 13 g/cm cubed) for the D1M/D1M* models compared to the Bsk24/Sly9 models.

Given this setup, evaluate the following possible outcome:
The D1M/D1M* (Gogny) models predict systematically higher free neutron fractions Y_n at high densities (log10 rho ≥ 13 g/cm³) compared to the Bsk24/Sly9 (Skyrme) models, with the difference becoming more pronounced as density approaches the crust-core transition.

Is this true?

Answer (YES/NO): NO